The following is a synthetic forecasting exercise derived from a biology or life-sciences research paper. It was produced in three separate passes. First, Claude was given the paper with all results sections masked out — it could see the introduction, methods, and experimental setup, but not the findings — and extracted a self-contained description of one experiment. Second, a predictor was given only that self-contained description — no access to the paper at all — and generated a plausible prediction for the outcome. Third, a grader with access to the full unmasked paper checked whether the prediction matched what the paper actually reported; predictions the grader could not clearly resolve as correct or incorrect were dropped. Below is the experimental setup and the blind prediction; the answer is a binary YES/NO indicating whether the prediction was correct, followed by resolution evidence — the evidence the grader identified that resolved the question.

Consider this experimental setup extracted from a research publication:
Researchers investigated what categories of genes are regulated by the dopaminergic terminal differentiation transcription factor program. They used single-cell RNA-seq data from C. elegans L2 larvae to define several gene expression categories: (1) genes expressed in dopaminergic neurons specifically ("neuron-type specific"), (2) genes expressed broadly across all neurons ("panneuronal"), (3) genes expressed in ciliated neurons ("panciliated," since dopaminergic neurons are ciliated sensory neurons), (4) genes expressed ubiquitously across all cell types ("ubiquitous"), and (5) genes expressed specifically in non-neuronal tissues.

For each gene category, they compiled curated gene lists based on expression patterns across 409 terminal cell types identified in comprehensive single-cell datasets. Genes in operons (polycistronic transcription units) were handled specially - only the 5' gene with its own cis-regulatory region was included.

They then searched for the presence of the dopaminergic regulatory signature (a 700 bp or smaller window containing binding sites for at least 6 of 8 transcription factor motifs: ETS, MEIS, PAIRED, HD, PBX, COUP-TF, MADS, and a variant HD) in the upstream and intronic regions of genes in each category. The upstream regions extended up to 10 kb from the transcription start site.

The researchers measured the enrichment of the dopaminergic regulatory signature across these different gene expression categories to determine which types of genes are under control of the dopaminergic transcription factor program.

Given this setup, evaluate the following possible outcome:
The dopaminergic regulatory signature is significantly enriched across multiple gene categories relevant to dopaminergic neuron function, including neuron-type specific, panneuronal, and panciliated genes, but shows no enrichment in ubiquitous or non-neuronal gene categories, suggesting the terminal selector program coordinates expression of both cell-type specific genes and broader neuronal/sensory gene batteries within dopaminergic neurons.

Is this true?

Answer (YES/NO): NO